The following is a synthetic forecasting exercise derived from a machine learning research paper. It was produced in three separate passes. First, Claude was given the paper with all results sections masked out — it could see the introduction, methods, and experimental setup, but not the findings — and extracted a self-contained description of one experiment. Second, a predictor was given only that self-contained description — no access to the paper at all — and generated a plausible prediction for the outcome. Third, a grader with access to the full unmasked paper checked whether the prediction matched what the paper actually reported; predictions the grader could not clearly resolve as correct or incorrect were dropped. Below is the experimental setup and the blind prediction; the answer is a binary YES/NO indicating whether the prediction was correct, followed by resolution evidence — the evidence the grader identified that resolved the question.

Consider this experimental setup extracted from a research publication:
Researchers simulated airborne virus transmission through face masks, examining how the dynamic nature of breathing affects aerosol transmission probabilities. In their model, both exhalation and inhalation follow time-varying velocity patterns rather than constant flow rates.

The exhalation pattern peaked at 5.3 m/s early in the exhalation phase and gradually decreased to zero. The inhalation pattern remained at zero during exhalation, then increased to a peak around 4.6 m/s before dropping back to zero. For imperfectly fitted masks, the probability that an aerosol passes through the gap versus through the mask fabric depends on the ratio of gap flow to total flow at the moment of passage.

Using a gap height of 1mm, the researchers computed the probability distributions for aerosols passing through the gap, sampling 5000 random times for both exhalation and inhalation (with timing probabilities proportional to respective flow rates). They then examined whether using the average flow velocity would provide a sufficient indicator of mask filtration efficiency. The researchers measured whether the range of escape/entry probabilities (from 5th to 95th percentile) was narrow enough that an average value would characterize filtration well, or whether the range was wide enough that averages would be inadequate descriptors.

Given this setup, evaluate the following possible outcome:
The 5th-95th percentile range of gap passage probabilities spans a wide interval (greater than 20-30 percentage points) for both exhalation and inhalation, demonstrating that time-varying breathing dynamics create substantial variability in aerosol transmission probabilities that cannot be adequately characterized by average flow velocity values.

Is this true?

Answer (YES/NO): NO